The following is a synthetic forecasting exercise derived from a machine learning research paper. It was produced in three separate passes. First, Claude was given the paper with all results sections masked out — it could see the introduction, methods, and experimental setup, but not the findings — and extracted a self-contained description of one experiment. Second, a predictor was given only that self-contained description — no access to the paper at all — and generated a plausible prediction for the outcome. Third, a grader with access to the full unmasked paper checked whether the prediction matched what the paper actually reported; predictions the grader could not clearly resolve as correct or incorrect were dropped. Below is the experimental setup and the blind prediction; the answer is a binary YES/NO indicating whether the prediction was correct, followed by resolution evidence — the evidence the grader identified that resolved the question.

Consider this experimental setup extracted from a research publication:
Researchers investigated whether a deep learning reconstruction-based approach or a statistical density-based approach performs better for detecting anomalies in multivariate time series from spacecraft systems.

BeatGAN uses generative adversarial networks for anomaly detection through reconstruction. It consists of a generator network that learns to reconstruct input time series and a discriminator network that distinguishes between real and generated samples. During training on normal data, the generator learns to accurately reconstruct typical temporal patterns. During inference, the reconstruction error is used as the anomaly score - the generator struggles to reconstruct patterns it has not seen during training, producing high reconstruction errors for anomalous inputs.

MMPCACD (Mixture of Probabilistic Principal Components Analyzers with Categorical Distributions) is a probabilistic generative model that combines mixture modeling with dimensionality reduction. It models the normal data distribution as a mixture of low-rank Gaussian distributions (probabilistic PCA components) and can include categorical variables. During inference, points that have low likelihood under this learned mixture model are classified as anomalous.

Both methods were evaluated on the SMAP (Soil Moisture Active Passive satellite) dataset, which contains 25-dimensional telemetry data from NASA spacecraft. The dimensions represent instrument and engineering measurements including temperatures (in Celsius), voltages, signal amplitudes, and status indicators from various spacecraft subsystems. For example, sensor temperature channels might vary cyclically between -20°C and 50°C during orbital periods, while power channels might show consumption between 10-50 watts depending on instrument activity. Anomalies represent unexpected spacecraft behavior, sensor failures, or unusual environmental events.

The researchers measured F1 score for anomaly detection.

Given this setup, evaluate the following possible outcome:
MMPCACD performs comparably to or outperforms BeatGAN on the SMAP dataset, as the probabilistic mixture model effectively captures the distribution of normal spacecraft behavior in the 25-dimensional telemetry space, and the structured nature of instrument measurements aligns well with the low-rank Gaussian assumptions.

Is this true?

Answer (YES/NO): YES